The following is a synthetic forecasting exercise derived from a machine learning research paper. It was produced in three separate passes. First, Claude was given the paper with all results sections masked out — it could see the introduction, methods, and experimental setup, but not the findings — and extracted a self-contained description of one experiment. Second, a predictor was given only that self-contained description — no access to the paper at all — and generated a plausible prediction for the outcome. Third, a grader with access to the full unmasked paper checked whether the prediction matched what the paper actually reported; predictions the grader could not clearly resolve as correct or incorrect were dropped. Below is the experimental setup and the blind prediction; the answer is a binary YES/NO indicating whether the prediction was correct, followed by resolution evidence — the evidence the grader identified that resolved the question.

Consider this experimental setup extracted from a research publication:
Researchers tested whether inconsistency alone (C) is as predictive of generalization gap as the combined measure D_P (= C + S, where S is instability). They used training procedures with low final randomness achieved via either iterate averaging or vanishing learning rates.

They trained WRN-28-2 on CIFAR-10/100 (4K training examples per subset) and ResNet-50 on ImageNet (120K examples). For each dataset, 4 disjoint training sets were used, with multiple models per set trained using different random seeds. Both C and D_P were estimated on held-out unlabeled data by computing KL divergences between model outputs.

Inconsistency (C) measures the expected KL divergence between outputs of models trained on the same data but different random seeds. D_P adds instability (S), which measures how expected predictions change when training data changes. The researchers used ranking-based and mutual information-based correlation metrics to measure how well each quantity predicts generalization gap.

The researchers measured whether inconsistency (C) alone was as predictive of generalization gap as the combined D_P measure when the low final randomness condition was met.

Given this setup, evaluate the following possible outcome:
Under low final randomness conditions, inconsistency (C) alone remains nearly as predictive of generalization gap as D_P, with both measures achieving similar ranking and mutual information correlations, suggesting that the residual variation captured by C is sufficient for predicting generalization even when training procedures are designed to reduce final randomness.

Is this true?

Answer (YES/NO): YES